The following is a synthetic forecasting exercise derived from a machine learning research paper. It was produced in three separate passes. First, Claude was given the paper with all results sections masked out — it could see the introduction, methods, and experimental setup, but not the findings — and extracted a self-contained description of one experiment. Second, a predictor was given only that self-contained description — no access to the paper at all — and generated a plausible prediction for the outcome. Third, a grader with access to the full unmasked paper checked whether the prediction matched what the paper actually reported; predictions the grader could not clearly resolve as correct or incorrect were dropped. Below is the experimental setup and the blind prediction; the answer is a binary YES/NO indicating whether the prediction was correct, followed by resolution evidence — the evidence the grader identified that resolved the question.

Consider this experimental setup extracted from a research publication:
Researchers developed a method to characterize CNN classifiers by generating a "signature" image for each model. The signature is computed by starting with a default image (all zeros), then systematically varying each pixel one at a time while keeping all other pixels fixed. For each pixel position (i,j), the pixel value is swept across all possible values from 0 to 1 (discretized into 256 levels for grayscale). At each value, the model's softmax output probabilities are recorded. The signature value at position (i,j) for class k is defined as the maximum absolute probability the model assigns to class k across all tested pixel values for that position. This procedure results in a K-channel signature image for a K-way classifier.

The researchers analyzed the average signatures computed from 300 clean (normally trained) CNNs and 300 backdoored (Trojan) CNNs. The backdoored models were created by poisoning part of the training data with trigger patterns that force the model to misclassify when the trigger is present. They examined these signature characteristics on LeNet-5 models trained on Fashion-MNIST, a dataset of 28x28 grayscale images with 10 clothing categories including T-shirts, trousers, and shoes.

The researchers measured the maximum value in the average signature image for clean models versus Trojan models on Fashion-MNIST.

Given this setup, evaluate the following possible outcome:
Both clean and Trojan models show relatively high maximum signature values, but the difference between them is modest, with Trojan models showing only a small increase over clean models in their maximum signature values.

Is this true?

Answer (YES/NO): NO